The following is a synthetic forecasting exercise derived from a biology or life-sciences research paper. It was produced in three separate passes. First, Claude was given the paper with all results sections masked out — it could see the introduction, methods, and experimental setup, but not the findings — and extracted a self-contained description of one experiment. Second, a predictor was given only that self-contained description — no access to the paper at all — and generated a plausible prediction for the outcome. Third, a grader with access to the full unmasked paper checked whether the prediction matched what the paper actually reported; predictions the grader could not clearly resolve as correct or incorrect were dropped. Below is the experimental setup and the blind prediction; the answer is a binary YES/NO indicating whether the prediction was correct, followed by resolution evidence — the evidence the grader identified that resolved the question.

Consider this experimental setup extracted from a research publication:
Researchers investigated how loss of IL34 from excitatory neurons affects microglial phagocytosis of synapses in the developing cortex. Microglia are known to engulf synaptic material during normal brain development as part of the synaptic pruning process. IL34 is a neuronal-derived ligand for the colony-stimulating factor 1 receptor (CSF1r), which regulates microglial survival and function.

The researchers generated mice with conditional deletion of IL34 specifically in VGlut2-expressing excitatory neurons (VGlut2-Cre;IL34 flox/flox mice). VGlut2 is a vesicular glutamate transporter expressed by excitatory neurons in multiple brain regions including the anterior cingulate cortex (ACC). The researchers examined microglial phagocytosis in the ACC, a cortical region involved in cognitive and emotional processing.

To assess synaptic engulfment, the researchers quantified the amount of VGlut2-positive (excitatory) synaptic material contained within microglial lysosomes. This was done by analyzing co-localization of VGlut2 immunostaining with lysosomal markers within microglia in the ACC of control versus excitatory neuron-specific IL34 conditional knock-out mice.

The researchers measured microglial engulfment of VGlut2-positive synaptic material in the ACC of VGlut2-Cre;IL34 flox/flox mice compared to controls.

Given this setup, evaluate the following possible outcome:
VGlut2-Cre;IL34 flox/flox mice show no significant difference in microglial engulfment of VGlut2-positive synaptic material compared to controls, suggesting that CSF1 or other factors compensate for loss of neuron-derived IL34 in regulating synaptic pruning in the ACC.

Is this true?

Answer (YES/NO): NO